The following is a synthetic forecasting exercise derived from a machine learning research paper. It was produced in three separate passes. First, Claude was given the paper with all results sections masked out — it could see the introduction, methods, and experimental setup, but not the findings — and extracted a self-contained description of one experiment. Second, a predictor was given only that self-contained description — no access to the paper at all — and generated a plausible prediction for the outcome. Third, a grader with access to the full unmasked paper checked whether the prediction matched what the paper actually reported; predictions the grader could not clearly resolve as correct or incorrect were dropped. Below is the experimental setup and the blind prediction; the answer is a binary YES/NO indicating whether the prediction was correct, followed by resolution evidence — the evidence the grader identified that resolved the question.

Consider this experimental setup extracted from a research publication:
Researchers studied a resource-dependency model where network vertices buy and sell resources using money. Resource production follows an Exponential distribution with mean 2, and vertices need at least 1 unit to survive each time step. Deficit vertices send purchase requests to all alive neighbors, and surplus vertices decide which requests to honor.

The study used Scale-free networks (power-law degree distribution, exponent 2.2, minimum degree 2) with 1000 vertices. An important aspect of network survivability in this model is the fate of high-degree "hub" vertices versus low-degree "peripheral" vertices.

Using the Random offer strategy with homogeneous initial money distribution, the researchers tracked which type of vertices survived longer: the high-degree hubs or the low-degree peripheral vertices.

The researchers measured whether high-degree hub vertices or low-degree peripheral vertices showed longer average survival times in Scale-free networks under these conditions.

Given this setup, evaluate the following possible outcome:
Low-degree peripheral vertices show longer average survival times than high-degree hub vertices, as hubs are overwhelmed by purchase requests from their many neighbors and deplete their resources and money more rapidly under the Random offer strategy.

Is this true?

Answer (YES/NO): NO